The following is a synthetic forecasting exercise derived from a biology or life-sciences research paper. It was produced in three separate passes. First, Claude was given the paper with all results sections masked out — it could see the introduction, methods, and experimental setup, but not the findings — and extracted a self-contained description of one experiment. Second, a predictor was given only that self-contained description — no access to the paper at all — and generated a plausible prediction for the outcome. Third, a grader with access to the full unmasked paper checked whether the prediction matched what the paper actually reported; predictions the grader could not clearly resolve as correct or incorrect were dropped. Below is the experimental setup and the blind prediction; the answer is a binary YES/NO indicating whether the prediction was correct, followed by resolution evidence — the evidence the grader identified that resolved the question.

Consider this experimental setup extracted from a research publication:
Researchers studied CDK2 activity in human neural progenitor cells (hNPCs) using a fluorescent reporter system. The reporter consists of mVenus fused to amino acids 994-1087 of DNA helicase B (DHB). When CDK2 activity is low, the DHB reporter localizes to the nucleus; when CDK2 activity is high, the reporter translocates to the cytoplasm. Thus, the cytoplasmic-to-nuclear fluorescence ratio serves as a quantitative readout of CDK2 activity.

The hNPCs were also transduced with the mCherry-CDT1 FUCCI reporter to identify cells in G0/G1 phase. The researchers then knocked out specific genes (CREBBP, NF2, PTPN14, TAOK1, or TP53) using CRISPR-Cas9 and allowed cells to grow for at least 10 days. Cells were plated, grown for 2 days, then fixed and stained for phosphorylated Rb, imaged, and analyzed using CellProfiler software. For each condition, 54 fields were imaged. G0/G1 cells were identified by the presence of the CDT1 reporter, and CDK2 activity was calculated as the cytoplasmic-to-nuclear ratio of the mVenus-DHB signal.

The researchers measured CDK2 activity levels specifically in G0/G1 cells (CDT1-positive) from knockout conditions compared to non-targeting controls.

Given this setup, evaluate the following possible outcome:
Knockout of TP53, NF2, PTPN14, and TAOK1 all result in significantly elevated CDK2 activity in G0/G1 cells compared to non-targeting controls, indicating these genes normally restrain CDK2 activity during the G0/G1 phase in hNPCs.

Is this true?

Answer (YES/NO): NO